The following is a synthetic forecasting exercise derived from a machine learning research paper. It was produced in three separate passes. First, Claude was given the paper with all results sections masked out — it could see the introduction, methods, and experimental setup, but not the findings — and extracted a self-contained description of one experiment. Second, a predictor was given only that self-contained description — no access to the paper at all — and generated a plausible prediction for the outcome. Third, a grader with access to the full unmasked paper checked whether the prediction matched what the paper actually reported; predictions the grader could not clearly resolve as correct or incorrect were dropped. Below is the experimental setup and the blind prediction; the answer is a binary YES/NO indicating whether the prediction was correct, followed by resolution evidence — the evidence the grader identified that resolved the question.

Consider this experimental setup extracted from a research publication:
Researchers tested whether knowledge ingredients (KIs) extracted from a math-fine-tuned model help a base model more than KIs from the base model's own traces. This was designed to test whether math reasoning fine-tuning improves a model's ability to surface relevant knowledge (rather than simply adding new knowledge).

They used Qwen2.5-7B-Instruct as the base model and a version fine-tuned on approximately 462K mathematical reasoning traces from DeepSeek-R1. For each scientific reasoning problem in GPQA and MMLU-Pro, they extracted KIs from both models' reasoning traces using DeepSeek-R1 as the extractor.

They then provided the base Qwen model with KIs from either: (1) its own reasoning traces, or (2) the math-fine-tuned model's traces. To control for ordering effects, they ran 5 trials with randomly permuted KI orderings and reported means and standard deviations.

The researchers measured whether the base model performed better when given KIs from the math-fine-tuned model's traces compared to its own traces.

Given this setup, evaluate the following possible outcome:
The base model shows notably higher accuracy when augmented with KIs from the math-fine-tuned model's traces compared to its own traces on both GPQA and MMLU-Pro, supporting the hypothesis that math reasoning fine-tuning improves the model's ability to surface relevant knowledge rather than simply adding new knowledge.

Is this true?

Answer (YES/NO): YES